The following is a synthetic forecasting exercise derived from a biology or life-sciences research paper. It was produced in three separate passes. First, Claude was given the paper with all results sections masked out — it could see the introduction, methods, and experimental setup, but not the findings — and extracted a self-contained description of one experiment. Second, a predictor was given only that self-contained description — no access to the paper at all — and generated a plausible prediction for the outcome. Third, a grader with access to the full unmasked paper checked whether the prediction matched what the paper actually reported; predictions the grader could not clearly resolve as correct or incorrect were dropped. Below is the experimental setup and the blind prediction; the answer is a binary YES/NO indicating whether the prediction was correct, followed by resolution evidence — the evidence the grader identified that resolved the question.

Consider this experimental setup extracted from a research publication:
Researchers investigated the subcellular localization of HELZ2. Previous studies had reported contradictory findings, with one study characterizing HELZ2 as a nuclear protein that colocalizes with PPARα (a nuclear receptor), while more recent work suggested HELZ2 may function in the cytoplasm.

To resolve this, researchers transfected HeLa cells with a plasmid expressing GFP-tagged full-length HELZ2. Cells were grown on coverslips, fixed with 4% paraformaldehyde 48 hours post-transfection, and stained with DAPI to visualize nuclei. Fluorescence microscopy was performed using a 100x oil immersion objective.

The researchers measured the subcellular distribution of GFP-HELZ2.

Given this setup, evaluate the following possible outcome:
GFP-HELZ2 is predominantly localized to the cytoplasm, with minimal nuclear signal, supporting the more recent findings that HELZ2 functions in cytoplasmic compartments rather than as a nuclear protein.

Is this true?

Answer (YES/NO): YES